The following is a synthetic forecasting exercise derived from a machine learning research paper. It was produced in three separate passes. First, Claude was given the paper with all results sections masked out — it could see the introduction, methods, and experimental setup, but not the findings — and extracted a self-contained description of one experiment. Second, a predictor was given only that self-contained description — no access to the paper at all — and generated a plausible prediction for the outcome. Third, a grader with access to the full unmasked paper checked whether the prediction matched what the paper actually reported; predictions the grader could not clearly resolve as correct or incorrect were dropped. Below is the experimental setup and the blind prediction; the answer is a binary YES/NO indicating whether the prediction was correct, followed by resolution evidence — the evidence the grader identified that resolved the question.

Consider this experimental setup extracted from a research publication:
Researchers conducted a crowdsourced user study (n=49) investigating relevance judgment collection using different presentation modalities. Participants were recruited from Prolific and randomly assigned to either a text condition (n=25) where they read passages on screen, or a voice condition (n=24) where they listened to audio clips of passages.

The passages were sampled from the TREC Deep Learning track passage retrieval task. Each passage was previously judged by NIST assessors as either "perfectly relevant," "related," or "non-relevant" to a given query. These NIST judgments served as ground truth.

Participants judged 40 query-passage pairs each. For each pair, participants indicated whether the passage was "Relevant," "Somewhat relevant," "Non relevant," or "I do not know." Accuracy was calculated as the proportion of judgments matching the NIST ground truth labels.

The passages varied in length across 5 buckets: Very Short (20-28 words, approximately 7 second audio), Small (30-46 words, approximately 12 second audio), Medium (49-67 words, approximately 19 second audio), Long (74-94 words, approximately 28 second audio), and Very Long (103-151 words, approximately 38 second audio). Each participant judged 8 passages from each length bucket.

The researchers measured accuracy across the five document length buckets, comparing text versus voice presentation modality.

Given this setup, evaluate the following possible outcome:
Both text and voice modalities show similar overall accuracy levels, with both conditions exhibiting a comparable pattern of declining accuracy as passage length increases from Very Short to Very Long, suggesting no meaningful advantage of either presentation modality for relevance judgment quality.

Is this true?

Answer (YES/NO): NO